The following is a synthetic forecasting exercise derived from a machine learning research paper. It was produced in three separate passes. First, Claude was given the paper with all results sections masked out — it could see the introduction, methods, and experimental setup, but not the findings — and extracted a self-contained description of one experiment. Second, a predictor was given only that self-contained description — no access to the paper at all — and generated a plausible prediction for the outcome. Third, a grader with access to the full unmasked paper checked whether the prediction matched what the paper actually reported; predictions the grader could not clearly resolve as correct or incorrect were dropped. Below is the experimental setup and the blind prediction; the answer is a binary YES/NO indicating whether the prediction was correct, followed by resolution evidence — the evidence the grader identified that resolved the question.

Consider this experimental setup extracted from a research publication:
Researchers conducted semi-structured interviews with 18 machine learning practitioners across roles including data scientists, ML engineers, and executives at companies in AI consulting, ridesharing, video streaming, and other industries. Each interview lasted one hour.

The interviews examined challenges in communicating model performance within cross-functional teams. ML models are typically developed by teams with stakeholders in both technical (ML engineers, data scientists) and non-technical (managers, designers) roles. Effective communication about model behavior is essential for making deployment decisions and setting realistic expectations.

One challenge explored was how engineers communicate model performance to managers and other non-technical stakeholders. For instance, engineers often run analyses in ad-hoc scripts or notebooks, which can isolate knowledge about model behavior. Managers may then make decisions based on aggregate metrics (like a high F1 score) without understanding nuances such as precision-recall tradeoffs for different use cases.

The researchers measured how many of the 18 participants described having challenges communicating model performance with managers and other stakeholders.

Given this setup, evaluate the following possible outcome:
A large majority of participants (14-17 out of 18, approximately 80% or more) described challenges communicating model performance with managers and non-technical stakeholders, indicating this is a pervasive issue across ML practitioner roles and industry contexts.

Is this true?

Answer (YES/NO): YES